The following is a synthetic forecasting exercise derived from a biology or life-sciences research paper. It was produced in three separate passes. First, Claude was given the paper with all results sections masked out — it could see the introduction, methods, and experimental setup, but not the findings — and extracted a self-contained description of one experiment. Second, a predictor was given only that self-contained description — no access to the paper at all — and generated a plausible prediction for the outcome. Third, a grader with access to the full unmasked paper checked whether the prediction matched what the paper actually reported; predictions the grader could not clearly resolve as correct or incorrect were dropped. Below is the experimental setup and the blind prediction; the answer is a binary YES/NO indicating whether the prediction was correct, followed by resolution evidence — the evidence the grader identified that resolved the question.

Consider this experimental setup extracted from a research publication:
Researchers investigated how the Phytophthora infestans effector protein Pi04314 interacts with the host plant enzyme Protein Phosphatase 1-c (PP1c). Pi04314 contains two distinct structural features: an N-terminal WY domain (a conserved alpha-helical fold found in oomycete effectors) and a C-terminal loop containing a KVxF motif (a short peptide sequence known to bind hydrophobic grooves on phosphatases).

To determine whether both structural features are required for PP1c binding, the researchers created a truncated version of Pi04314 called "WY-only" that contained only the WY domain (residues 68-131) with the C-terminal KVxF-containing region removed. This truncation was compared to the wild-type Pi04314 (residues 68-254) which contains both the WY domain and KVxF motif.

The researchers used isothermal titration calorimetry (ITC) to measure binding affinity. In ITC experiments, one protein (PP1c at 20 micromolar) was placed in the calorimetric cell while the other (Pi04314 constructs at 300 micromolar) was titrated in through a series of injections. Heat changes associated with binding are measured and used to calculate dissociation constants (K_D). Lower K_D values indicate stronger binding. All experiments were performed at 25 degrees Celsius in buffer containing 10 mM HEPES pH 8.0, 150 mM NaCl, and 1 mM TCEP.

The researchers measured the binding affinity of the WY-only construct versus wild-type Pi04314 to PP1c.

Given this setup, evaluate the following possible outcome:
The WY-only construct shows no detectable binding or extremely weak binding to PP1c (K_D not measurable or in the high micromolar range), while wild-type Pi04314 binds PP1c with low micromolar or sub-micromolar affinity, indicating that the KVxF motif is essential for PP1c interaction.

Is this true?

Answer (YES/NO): NO